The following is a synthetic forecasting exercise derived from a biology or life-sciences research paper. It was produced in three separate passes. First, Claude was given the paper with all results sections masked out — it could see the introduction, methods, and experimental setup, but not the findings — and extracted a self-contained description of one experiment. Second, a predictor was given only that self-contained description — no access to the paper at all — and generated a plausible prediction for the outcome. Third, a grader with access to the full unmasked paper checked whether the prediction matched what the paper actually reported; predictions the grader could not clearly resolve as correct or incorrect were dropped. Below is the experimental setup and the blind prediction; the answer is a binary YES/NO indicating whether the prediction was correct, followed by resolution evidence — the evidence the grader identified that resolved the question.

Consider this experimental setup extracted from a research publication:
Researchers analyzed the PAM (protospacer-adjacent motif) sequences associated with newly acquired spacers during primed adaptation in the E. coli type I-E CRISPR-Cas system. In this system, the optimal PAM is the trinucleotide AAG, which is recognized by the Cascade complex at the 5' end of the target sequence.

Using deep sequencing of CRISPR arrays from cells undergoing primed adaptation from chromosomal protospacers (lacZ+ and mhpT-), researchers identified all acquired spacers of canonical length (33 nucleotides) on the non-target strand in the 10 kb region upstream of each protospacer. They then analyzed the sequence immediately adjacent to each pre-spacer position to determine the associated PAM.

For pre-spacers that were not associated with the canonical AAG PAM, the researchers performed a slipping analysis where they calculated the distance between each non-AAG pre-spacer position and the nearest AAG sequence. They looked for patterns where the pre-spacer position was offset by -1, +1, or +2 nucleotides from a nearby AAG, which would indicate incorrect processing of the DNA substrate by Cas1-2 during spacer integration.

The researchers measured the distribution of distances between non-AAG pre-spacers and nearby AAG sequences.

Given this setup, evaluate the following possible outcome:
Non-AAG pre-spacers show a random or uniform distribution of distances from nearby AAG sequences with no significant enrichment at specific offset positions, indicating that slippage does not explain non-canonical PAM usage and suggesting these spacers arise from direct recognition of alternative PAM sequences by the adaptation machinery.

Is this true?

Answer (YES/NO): NO